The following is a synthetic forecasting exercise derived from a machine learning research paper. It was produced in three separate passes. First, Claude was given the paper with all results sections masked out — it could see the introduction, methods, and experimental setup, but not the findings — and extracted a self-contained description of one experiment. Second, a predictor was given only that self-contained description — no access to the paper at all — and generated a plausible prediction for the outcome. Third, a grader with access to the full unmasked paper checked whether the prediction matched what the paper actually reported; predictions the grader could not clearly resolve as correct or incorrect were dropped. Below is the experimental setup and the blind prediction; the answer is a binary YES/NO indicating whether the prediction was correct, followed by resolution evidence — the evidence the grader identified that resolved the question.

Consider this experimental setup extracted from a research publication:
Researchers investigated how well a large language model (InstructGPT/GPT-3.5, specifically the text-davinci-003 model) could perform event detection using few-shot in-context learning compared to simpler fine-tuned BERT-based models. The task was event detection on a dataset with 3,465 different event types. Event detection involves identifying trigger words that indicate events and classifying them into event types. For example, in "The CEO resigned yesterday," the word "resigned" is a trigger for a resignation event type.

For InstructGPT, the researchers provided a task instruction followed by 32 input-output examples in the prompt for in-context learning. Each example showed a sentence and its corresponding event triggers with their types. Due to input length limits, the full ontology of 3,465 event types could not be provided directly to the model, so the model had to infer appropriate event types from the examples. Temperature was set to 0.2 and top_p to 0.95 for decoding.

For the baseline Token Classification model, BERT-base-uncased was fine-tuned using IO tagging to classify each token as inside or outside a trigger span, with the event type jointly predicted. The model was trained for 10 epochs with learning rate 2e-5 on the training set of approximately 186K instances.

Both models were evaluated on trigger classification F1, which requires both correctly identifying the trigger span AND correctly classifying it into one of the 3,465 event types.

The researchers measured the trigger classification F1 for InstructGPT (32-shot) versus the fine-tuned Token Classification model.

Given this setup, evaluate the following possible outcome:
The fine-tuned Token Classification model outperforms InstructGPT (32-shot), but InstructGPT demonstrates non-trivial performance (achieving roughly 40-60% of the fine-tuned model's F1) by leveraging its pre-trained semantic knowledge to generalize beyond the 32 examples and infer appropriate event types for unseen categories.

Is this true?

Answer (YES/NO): NO